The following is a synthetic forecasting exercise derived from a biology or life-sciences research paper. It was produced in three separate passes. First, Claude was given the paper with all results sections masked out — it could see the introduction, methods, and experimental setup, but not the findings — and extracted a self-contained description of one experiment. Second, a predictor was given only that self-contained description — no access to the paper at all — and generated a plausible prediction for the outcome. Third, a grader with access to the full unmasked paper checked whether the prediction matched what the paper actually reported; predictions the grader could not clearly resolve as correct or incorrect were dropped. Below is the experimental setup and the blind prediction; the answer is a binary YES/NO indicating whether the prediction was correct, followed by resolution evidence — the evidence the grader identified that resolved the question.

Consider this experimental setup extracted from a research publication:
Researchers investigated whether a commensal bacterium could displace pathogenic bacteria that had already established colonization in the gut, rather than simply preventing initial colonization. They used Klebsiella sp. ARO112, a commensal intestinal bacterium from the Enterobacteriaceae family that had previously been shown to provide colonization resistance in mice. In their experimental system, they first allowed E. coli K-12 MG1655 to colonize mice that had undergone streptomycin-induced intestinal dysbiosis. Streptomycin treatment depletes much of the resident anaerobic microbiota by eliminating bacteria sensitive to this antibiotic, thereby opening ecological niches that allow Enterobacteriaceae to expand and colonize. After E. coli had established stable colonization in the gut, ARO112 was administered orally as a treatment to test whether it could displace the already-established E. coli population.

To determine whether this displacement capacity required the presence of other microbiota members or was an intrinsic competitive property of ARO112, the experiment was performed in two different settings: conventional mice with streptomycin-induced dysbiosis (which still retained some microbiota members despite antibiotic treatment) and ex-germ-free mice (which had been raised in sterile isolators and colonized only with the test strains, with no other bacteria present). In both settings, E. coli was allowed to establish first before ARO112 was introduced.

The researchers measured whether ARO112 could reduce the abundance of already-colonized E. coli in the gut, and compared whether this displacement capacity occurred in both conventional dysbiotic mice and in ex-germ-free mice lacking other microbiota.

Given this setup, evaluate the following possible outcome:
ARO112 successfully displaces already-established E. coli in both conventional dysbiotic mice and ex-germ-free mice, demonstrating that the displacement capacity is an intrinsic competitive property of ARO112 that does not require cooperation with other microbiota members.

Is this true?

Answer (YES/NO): YES